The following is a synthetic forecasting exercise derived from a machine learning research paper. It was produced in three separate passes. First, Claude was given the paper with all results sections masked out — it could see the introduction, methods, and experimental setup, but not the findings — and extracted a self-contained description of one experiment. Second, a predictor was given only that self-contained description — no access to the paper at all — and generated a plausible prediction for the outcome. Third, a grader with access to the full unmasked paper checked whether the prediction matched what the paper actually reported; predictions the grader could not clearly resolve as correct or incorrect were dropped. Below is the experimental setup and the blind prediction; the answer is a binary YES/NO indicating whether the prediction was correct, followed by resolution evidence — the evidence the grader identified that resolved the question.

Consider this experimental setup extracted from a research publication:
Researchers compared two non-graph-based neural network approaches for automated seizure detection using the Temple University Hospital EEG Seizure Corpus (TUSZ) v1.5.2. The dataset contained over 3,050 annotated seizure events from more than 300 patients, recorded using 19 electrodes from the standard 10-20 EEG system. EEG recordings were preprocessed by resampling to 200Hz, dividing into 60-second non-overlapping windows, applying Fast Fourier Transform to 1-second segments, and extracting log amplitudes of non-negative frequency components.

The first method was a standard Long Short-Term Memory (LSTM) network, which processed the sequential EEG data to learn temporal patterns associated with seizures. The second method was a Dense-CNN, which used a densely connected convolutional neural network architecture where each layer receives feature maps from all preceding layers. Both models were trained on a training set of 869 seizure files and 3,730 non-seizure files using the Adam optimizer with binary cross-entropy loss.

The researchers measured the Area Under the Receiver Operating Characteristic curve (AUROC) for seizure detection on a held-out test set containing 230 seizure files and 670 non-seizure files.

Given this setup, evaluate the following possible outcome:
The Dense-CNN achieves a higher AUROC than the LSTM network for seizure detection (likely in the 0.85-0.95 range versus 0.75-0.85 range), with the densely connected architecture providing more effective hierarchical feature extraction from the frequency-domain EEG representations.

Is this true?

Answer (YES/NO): NO